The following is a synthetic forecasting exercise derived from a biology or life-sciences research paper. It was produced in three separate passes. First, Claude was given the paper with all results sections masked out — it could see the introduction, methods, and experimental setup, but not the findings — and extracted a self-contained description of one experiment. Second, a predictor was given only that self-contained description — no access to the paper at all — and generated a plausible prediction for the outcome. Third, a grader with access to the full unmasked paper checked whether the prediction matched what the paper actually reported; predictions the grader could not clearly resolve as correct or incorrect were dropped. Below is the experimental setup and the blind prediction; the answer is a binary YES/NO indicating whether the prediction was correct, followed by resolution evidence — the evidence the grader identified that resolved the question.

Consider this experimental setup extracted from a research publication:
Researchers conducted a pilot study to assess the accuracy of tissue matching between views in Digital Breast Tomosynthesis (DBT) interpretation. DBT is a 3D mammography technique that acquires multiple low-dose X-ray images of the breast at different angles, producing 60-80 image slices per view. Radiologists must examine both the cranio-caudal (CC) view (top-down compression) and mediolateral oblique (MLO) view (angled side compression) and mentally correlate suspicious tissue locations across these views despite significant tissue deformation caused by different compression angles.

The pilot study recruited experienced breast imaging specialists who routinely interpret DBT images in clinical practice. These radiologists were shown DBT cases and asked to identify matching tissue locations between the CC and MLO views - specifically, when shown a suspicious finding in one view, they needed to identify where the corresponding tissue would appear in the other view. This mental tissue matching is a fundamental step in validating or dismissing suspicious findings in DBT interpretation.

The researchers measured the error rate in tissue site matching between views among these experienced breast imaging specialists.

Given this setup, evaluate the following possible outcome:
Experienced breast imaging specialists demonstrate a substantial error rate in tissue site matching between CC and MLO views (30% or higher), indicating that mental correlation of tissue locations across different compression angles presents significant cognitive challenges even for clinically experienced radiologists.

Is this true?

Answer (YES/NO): NO